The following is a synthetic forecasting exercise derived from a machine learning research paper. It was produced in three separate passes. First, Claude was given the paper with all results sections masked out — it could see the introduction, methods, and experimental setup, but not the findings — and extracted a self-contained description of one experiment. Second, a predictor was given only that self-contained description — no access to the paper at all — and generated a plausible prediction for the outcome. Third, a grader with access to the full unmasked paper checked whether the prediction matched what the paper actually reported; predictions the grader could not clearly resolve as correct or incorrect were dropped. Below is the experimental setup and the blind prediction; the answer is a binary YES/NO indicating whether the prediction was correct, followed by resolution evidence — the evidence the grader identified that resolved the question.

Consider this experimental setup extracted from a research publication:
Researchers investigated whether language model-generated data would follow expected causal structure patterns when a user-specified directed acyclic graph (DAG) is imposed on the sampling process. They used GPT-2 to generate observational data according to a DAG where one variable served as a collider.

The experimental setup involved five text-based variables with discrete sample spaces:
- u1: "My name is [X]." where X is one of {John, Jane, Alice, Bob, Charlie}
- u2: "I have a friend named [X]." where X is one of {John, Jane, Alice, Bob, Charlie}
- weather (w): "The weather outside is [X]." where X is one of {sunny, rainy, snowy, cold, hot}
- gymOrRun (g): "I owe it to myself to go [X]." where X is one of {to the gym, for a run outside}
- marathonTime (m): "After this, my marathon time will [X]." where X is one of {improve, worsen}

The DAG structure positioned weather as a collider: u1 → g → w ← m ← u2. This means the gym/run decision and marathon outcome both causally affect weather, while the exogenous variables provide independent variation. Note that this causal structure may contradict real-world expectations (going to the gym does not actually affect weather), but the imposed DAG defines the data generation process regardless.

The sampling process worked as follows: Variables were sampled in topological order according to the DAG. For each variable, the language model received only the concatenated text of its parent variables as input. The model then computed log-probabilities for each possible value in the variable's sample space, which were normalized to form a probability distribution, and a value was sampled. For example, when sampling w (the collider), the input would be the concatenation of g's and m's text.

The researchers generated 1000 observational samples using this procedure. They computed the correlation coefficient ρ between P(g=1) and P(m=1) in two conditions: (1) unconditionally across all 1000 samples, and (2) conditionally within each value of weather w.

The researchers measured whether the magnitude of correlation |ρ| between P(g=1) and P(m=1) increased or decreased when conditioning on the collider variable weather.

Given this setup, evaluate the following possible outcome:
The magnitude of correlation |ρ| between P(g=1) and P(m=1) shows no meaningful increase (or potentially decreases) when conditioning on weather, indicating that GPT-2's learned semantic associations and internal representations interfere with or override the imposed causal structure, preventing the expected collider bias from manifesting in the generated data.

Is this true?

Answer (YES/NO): NO